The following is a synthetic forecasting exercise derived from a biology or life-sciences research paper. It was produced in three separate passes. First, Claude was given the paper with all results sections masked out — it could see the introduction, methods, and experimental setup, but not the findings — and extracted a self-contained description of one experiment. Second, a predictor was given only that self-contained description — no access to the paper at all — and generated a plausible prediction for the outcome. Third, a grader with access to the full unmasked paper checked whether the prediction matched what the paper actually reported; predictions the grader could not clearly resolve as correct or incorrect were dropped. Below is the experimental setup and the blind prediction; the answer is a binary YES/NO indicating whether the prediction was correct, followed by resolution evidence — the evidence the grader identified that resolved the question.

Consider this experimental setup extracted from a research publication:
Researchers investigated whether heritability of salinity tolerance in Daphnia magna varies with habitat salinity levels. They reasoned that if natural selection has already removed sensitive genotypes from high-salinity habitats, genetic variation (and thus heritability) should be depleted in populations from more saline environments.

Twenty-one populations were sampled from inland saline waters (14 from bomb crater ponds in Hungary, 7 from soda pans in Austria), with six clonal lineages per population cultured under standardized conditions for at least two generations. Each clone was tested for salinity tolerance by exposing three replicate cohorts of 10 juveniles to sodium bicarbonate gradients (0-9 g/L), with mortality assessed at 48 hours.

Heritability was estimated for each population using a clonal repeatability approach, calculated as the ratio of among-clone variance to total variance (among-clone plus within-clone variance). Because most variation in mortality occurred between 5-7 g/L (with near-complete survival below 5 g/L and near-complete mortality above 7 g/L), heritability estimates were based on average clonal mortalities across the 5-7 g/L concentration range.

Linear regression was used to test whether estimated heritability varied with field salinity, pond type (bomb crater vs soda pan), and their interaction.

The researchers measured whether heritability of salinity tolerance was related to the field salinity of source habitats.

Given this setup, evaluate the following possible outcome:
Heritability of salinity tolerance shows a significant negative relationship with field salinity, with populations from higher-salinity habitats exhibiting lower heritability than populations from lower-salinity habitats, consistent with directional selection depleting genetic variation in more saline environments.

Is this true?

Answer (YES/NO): NO